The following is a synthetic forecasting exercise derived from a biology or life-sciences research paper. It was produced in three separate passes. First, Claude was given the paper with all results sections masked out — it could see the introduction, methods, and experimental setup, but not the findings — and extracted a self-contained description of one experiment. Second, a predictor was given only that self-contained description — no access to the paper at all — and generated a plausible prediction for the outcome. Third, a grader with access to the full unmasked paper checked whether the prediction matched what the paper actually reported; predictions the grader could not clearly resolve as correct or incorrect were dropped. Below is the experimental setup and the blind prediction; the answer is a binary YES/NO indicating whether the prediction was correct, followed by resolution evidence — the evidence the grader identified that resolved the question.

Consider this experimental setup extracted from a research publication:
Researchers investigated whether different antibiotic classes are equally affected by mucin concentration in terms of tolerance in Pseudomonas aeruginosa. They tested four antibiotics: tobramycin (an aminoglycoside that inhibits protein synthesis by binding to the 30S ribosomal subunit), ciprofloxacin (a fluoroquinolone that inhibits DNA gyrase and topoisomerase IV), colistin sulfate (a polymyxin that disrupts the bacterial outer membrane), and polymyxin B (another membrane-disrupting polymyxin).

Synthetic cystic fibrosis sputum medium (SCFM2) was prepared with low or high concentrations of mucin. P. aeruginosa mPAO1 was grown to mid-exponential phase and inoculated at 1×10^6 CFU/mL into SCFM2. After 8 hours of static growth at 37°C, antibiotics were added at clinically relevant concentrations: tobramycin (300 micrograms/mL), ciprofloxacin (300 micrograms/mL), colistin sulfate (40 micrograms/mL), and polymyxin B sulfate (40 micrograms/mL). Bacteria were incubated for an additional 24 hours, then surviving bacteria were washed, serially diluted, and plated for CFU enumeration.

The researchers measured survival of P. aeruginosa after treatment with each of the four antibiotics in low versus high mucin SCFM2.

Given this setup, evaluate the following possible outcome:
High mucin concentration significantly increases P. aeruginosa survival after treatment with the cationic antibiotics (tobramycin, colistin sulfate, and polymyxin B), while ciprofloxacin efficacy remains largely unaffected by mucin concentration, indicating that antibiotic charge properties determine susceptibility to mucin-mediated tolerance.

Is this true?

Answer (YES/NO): NO